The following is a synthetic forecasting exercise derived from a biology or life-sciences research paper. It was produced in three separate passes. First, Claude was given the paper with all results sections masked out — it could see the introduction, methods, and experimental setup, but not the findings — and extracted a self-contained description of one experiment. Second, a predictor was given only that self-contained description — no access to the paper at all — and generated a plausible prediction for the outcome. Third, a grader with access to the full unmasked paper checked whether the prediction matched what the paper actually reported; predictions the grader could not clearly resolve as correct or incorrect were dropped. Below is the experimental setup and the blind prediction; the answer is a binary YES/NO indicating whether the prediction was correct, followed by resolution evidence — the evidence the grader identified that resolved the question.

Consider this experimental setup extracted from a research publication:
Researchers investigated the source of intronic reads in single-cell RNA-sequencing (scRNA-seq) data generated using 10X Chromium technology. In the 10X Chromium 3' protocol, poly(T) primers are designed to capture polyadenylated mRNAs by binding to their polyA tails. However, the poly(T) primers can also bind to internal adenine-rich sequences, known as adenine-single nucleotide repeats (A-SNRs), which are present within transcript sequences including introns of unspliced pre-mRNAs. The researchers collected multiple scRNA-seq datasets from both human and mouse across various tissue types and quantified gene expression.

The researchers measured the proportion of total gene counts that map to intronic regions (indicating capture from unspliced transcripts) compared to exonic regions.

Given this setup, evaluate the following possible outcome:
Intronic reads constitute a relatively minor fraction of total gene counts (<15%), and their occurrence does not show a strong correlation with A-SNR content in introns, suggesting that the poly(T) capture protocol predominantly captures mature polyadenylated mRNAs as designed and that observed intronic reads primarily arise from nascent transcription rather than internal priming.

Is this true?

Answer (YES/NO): NO